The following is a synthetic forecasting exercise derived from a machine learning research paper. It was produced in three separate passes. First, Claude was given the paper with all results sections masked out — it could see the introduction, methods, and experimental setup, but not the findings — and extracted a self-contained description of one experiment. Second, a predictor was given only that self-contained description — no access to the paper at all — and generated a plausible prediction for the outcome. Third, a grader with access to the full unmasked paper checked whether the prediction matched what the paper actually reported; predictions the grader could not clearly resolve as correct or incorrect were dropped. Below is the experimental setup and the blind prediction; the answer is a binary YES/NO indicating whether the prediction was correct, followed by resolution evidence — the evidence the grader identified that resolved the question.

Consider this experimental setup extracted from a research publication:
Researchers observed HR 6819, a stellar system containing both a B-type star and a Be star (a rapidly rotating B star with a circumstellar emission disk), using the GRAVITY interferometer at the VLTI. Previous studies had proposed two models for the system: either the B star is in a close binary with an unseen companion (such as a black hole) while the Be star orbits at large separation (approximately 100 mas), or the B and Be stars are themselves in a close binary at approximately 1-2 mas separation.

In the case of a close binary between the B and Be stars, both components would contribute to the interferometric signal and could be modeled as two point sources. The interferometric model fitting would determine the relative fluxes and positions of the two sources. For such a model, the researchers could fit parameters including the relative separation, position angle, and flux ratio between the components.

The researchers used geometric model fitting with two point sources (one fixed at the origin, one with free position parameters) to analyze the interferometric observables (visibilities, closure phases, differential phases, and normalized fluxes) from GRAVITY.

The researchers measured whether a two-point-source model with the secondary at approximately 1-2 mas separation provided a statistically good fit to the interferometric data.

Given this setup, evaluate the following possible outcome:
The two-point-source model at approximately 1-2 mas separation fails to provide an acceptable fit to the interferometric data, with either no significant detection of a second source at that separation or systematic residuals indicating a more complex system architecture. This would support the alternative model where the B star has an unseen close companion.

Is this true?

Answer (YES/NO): NO